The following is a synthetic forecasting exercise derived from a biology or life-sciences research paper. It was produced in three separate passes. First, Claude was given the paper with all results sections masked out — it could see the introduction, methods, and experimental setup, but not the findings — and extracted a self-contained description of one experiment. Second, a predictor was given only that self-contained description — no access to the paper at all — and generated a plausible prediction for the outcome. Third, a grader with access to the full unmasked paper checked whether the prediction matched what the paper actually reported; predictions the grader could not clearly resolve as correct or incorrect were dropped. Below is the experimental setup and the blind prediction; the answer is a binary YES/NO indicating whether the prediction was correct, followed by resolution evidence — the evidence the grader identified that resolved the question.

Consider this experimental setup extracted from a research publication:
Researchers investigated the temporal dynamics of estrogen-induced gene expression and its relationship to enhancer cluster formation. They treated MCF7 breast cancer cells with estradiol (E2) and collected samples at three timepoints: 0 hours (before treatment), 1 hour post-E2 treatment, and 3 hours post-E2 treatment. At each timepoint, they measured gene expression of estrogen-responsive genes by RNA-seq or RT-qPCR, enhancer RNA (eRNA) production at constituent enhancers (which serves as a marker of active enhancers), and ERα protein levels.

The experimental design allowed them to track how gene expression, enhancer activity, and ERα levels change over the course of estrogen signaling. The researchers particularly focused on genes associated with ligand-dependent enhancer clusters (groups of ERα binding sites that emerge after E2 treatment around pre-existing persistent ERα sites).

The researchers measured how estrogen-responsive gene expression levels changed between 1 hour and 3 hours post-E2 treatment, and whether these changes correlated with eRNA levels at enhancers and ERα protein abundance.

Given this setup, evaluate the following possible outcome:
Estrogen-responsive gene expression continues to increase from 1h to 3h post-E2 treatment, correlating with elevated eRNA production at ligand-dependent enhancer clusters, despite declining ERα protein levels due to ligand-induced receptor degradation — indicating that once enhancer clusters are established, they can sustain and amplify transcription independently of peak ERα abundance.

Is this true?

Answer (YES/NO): NO